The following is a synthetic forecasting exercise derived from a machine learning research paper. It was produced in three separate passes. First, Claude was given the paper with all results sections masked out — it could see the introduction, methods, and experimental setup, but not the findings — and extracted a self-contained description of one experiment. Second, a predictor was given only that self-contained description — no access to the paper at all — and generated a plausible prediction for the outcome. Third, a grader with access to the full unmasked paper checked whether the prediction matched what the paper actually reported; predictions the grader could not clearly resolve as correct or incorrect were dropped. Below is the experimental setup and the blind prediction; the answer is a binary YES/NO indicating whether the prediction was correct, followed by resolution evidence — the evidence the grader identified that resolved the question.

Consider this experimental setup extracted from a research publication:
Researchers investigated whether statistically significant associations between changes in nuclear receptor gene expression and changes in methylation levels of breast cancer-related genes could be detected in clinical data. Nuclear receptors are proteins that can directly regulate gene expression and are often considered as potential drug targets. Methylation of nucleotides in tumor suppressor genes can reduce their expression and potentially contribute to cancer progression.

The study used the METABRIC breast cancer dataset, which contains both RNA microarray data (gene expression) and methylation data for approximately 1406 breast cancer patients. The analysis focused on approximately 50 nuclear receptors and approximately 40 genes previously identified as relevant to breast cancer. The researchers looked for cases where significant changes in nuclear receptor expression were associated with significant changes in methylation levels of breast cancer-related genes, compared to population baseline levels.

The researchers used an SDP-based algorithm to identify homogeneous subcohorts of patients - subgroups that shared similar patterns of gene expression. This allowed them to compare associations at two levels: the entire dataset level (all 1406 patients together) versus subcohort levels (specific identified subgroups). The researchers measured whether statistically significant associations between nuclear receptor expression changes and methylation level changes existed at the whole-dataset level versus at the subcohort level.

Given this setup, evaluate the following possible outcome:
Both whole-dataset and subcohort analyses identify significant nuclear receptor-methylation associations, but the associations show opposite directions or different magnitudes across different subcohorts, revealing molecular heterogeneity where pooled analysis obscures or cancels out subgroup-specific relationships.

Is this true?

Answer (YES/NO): NO